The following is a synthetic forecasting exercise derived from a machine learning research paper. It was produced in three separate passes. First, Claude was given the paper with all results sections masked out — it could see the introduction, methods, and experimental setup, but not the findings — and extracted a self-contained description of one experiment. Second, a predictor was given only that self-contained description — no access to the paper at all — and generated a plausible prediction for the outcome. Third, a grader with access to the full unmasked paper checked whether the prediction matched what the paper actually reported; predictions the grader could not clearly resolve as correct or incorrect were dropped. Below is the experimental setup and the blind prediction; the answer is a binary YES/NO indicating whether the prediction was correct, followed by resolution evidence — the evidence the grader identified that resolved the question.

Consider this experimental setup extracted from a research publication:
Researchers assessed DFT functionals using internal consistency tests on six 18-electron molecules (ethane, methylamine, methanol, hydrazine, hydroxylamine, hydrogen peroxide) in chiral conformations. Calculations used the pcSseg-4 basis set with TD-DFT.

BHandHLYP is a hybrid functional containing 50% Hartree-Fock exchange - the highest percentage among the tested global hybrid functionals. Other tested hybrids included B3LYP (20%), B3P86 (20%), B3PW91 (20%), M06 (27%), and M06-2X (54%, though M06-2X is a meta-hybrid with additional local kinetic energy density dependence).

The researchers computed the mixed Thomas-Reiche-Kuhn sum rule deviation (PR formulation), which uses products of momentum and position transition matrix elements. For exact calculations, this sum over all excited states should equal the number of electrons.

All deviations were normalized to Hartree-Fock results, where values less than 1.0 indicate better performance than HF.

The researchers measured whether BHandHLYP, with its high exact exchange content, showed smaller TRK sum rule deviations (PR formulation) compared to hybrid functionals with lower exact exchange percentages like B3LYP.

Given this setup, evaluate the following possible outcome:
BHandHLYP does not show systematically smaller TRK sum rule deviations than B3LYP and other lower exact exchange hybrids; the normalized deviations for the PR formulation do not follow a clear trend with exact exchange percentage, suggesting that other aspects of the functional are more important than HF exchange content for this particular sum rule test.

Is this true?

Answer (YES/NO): YES